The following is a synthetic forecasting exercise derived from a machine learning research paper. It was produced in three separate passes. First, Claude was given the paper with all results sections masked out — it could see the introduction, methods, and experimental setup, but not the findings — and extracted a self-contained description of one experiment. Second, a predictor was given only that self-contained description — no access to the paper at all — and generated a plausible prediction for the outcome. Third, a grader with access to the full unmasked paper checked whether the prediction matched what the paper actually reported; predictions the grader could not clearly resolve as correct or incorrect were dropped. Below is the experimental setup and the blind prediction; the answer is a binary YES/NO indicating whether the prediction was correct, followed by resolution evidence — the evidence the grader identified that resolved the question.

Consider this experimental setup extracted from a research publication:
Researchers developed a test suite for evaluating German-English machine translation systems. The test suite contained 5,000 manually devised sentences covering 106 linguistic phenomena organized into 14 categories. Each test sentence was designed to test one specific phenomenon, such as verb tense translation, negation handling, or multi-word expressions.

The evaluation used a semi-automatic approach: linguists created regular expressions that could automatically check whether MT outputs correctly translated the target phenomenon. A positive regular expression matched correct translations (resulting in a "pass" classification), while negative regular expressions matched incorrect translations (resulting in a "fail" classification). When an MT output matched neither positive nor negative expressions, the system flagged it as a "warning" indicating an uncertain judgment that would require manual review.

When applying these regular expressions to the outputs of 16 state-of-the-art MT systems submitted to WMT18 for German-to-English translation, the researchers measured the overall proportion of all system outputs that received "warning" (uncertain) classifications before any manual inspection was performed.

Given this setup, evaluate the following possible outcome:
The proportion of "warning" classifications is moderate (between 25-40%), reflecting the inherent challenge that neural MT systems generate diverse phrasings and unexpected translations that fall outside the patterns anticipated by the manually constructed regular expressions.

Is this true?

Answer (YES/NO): YES